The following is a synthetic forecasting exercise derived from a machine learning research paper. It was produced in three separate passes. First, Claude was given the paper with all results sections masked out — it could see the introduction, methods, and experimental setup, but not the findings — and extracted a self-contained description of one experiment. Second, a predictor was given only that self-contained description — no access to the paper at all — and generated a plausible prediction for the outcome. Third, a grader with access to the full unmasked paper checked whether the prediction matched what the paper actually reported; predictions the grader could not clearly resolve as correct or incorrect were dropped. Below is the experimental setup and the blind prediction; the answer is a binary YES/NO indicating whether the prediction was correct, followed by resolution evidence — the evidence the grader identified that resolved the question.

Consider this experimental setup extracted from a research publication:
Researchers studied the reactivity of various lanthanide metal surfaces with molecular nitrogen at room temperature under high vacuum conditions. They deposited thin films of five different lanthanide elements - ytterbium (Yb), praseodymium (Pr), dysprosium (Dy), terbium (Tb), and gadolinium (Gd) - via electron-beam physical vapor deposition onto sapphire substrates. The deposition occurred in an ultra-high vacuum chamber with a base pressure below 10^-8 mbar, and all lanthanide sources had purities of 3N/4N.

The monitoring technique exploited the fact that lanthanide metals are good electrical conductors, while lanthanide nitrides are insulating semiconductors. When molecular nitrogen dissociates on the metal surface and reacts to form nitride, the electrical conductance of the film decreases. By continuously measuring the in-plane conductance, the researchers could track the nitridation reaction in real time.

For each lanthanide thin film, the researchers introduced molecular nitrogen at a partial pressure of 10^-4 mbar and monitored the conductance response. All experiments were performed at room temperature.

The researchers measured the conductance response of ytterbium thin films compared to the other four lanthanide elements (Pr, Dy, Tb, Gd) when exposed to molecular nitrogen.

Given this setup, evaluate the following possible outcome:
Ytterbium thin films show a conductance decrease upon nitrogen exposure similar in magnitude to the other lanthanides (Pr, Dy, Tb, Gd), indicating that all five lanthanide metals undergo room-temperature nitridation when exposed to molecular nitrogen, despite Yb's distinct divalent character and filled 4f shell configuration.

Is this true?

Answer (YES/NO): NO